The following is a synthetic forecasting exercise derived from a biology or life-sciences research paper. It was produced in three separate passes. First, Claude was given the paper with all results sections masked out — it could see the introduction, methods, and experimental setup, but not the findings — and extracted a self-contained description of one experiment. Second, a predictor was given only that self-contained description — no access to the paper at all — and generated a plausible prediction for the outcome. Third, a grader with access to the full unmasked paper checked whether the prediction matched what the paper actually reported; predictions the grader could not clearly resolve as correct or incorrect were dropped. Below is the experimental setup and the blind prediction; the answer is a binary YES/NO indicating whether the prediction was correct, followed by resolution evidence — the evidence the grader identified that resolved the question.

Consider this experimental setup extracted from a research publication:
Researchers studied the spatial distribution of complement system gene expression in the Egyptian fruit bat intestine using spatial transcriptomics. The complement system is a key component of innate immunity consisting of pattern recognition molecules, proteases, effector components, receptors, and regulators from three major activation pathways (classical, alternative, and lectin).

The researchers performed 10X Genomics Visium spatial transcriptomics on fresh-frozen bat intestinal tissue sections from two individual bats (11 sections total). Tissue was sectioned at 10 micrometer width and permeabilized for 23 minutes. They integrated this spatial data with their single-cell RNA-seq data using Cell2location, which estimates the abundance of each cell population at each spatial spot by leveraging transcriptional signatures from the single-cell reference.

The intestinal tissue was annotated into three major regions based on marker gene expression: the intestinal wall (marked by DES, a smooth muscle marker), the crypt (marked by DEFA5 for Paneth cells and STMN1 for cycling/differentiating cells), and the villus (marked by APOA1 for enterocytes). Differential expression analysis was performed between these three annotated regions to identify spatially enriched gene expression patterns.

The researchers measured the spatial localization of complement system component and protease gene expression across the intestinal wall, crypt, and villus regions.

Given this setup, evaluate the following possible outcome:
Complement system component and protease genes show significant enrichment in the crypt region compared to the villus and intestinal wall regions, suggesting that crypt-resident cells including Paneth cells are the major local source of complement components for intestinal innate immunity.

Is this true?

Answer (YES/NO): YES